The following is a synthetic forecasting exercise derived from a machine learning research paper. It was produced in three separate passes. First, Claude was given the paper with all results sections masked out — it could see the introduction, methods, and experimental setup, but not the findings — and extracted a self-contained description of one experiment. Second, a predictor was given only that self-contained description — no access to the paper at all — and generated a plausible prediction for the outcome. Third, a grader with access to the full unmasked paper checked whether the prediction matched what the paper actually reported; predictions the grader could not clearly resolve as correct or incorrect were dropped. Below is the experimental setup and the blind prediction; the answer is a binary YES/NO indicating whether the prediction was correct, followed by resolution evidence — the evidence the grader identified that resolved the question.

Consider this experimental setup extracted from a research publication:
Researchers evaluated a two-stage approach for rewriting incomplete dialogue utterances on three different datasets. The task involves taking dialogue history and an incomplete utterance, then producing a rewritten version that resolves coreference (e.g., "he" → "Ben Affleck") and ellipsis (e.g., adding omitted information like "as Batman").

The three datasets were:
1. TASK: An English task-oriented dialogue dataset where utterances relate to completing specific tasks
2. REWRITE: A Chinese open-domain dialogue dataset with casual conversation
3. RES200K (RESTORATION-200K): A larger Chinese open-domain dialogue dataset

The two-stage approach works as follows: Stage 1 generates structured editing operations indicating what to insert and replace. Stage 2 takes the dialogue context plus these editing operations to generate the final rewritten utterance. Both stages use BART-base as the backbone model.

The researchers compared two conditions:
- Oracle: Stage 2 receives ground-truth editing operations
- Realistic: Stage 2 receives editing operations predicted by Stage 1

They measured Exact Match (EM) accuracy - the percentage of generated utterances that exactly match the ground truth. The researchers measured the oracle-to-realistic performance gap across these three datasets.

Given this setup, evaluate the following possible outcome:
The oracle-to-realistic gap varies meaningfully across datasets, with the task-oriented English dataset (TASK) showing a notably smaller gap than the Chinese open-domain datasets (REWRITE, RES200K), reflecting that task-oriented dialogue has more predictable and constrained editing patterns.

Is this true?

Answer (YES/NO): YES